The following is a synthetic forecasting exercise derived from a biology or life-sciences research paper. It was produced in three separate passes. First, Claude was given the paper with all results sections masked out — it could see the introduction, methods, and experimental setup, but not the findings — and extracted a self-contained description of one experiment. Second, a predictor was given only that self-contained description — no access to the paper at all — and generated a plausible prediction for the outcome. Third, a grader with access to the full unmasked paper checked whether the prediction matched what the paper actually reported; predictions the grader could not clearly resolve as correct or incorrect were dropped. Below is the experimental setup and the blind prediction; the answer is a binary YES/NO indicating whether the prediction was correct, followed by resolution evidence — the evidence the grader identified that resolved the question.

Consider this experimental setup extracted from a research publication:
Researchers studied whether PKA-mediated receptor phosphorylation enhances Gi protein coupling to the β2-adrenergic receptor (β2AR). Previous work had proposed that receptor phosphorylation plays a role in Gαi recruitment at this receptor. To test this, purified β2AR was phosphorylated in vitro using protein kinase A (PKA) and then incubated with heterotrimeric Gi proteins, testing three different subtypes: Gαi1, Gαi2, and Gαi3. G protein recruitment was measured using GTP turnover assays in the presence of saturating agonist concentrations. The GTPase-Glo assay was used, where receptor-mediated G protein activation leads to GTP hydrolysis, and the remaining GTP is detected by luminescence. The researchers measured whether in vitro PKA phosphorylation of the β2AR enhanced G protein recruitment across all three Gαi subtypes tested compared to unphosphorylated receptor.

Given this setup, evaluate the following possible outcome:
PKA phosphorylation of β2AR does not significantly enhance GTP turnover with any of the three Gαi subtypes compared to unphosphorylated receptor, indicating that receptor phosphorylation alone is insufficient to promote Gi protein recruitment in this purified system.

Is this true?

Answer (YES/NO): YES